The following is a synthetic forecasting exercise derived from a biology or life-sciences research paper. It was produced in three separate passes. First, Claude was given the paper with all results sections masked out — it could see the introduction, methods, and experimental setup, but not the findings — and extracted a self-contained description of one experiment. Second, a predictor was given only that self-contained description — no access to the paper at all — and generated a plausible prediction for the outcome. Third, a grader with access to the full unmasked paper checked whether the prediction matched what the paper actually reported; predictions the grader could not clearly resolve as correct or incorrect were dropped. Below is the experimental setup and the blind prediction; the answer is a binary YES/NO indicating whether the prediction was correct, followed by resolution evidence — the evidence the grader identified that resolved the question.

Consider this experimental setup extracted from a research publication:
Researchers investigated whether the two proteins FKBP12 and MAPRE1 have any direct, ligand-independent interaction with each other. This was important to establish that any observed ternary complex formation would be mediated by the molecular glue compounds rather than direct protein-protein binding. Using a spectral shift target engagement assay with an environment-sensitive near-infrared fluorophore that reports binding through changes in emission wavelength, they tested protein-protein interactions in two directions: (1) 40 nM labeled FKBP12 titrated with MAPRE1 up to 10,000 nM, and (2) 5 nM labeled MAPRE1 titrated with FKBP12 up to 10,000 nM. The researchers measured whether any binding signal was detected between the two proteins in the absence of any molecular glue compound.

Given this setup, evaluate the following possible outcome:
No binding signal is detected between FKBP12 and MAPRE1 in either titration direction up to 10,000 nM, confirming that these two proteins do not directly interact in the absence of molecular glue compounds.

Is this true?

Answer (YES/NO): YES